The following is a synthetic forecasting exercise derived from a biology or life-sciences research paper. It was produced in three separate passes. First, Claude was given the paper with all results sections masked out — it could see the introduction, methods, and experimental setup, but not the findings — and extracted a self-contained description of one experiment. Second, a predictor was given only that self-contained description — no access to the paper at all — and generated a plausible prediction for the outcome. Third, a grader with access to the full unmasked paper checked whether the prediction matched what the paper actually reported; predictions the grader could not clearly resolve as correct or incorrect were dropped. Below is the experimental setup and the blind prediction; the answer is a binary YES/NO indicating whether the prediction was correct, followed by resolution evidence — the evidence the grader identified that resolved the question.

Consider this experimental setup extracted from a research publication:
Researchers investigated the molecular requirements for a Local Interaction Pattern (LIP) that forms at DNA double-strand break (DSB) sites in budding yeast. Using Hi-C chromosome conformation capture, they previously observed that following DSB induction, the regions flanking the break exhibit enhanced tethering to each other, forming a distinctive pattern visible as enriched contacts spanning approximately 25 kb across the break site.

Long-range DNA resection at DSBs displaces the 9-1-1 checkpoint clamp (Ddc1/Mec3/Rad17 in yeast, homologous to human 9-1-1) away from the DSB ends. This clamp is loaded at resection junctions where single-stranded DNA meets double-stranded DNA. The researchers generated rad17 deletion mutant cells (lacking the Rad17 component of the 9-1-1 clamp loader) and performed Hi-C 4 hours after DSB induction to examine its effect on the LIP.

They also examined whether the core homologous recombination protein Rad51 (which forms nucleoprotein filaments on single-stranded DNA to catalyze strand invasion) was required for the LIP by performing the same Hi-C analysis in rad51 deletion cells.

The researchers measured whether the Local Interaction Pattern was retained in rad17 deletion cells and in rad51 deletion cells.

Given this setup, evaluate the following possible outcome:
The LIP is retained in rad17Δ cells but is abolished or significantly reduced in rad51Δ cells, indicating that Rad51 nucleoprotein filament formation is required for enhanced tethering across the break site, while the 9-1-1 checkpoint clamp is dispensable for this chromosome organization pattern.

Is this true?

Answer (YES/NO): NO